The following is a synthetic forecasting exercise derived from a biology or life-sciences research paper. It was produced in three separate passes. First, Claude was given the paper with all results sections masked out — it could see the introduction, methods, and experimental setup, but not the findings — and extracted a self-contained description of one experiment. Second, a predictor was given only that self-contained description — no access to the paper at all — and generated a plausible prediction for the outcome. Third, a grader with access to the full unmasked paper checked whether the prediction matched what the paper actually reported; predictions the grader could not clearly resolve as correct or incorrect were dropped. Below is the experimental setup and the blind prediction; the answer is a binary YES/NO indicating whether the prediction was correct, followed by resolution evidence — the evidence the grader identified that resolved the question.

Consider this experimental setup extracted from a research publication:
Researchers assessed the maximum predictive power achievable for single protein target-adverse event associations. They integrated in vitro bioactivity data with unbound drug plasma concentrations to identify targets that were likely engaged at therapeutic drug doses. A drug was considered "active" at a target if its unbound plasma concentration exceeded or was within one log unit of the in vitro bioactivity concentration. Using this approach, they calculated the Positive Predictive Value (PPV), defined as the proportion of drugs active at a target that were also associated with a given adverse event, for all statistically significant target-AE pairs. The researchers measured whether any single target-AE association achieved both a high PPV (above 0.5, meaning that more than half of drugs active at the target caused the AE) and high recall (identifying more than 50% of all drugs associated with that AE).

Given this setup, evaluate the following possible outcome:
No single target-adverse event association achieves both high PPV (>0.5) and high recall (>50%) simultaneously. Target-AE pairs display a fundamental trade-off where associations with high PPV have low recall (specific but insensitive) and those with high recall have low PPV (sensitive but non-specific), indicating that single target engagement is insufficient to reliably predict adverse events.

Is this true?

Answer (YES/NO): YES